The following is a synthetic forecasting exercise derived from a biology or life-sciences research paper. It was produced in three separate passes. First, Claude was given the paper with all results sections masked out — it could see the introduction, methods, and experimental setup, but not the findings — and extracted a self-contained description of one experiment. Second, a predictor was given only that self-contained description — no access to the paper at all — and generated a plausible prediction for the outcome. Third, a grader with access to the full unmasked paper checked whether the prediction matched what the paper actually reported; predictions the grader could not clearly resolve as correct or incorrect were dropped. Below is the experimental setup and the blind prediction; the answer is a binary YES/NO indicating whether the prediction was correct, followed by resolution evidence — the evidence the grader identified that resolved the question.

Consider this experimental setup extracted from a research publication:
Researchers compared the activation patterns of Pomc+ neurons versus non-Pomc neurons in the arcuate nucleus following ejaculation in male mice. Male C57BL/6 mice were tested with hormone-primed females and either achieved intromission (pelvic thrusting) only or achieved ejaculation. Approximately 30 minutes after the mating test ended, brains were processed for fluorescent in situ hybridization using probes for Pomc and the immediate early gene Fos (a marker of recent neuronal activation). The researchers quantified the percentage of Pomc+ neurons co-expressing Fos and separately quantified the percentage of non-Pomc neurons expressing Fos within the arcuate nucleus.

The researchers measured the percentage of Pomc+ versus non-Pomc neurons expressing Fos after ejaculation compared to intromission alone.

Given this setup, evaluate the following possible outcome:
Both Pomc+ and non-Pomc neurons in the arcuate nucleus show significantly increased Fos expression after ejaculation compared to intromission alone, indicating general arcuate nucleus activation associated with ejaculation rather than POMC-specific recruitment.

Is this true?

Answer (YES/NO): NO